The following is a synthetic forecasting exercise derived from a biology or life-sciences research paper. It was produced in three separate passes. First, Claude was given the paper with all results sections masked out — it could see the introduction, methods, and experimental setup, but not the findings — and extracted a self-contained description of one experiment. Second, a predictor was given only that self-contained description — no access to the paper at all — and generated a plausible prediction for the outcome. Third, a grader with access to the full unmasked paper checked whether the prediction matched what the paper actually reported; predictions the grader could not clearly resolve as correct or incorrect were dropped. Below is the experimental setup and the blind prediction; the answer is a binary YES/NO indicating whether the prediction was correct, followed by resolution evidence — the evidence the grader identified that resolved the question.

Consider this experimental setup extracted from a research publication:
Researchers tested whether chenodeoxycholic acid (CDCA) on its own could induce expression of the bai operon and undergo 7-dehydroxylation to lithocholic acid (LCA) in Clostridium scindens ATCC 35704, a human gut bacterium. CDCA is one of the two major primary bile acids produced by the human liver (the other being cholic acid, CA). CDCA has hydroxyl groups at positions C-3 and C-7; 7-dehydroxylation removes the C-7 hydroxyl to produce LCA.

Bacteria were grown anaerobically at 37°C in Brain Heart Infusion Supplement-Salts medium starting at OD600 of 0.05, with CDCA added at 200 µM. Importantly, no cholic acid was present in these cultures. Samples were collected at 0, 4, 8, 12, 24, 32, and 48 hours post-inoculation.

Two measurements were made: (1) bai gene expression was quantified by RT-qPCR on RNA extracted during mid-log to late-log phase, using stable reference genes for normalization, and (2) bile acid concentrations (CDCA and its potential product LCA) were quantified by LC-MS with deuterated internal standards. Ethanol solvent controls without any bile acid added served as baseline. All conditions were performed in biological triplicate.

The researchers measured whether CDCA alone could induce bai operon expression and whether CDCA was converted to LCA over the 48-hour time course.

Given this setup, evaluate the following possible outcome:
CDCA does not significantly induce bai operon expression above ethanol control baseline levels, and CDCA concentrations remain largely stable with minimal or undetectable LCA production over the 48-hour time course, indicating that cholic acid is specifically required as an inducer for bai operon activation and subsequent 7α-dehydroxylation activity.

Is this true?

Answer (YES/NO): NO